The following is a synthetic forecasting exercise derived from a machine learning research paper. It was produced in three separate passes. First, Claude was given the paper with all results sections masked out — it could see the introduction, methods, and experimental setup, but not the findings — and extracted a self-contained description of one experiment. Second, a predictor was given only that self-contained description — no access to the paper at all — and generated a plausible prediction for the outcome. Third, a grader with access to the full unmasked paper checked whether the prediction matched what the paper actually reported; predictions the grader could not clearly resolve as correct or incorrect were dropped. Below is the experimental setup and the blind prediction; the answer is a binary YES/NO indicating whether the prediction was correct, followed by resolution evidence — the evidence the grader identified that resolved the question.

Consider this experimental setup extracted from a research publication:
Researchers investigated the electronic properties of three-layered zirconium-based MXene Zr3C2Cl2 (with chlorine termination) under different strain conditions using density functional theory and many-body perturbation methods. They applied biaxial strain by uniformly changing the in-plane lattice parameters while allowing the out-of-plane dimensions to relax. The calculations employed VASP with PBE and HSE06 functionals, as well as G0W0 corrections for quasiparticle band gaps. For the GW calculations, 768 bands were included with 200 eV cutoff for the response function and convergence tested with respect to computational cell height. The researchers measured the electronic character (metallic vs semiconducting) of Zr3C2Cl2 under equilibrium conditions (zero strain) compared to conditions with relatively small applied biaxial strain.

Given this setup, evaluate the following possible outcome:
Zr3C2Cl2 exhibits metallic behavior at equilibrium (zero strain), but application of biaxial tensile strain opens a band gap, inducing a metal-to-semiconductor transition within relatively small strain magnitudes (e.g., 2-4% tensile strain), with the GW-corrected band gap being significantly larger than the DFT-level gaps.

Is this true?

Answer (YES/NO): NO